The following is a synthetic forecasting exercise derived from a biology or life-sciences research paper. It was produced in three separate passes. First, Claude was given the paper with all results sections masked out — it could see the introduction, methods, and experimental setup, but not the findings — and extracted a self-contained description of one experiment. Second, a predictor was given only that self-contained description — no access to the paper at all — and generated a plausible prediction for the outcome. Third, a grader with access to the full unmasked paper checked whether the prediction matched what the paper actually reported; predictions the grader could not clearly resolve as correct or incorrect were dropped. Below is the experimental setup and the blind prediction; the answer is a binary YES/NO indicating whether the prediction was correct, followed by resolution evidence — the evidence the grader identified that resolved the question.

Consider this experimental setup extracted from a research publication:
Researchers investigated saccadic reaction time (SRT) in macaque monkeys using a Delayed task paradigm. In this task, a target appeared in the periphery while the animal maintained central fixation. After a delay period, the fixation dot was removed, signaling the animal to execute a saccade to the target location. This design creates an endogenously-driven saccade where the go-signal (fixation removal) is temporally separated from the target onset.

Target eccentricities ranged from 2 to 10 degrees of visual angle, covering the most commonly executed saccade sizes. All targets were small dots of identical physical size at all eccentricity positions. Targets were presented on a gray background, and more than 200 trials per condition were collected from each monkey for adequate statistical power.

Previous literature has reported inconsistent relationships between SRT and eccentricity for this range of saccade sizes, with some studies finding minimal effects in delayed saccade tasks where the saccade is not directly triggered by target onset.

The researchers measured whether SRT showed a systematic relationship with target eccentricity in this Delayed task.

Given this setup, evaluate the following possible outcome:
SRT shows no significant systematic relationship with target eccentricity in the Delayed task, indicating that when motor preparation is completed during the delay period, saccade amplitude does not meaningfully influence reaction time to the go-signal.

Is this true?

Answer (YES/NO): NO